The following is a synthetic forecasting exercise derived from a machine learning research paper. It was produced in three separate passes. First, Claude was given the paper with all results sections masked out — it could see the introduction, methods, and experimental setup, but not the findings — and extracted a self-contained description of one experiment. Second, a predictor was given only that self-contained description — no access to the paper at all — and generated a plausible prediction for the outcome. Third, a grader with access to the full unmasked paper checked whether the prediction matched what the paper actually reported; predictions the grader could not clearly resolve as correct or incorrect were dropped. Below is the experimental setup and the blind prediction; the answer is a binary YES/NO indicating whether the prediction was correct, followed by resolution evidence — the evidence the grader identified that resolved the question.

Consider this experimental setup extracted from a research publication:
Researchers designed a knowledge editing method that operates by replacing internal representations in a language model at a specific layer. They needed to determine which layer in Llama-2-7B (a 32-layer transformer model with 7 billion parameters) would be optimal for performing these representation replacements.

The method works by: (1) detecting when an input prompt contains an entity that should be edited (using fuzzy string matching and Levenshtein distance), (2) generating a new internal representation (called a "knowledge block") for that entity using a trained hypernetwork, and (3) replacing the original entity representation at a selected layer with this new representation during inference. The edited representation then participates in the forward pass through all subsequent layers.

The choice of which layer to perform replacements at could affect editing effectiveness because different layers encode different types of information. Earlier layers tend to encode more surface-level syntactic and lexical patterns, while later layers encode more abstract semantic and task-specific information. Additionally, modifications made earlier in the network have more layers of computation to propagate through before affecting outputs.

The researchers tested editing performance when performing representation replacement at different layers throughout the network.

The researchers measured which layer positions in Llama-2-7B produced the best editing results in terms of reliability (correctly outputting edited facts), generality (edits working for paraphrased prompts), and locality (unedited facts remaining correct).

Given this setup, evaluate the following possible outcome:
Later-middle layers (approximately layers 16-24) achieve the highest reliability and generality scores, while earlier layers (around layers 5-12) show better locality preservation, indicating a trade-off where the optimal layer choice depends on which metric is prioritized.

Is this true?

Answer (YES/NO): NO